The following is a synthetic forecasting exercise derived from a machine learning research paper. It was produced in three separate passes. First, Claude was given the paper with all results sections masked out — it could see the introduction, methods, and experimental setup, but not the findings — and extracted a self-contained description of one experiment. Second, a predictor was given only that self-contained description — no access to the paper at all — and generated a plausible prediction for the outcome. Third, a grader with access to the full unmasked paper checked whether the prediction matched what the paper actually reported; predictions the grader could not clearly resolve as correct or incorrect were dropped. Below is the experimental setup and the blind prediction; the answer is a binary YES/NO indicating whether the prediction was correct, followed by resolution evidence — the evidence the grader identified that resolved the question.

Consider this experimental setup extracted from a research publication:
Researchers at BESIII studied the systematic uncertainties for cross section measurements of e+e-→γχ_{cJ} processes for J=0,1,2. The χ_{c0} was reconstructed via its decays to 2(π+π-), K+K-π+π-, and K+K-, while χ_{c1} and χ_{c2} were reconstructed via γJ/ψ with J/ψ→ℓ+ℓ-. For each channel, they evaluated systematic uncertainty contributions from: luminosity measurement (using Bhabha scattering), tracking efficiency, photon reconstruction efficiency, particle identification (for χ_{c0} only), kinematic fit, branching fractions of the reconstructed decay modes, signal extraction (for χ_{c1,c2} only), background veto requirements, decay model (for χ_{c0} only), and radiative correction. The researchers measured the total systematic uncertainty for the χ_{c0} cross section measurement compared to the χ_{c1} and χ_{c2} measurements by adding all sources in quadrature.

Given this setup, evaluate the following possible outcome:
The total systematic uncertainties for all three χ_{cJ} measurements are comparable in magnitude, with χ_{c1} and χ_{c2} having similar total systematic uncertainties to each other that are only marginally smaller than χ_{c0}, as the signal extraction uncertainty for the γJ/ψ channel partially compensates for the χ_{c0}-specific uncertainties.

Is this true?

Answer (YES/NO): YES